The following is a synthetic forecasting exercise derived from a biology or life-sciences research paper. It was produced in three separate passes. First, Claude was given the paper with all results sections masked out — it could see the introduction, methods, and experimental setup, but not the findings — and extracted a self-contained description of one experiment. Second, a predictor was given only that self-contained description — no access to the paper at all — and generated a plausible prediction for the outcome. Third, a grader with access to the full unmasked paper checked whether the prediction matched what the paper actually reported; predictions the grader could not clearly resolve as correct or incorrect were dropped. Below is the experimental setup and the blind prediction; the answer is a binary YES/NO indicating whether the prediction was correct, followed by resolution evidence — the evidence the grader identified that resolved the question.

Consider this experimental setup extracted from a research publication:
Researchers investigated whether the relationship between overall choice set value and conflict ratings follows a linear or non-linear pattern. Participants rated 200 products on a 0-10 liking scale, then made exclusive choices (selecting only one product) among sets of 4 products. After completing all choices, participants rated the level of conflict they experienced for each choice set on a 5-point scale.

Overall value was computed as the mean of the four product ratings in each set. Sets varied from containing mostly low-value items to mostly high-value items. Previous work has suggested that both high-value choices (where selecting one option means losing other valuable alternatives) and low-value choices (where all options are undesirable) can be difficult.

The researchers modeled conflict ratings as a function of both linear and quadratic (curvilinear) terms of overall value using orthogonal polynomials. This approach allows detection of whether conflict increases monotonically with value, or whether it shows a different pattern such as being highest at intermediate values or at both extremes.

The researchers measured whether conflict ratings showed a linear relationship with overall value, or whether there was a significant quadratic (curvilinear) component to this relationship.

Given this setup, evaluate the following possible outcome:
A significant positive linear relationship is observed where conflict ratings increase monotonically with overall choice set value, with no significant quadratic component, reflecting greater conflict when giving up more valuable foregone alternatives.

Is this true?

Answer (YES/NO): NO